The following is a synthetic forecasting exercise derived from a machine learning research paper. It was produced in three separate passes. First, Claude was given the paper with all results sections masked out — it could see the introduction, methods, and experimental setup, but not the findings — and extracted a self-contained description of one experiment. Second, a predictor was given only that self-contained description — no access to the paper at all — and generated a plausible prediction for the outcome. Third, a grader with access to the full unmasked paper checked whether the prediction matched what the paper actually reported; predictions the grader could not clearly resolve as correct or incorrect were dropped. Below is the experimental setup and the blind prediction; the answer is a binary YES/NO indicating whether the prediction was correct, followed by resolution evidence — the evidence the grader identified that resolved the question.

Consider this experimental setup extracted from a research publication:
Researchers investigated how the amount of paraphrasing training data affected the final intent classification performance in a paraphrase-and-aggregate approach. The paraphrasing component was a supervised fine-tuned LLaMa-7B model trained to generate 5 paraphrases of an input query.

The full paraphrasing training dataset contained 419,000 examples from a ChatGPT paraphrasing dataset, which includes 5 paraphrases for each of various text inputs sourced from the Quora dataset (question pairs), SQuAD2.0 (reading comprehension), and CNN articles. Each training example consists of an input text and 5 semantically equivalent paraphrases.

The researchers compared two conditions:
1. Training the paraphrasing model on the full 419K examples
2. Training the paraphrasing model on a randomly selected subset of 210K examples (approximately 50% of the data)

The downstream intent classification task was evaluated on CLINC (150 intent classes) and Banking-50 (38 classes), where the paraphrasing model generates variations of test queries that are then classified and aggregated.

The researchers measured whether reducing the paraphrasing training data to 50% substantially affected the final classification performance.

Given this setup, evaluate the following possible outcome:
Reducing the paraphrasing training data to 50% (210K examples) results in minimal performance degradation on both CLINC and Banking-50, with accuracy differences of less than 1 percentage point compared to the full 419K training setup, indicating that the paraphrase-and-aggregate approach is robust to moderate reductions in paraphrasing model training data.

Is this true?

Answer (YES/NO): YES